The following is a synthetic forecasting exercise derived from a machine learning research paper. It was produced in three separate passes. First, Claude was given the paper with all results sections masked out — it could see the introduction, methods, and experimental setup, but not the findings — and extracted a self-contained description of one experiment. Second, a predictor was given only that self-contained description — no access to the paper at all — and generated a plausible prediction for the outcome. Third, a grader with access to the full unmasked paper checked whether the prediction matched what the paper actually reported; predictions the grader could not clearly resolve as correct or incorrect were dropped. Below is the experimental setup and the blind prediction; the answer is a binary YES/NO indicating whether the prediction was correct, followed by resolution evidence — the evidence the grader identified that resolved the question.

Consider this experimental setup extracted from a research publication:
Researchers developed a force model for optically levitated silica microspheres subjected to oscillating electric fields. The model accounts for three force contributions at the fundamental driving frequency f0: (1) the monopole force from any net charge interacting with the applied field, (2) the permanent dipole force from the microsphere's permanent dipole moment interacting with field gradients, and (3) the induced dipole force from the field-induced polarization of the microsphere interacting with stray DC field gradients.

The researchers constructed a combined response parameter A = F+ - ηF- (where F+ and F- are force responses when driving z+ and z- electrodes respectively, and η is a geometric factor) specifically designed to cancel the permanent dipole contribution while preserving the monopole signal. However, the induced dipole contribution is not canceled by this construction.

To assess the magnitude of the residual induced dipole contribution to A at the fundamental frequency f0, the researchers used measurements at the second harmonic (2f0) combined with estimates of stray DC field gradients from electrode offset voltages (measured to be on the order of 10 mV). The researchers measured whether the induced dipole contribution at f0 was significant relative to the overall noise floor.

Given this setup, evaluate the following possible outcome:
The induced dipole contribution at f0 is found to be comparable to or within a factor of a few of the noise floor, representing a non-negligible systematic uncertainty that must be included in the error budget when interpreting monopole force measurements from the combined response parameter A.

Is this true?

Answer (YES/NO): NO